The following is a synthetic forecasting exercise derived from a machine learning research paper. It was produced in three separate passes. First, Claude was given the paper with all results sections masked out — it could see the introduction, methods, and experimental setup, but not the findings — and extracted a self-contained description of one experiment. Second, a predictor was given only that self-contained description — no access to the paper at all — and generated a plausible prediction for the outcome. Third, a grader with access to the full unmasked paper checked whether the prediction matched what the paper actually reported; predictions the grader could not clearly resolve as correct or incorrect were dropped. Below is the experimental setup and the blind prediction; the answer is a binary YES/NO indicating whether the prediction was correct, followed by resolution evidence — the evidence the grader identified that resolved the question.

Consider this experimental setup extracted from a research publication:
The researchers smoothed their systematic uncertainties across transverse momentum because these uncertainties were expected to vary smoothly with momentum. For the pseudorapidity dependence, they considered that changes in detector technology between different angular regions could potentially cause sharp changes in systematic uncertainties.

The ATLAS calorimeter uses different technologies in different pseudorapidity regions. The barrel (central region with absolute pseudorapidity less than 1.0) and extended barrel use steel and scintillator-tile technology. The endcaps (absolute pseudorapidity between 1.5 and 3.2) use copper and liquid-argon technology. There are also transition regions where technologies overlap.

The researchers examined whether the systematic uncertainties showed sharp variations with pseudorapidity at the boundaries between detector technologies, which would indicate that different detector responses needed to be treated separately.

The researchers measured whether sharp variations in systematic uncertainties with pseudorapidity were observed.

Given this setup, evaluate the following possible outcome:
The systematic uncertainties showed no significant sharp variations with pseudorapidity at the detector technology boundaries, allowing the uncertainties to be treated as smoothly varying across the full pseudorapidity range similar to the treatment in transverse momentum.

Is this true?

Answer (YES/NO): YES